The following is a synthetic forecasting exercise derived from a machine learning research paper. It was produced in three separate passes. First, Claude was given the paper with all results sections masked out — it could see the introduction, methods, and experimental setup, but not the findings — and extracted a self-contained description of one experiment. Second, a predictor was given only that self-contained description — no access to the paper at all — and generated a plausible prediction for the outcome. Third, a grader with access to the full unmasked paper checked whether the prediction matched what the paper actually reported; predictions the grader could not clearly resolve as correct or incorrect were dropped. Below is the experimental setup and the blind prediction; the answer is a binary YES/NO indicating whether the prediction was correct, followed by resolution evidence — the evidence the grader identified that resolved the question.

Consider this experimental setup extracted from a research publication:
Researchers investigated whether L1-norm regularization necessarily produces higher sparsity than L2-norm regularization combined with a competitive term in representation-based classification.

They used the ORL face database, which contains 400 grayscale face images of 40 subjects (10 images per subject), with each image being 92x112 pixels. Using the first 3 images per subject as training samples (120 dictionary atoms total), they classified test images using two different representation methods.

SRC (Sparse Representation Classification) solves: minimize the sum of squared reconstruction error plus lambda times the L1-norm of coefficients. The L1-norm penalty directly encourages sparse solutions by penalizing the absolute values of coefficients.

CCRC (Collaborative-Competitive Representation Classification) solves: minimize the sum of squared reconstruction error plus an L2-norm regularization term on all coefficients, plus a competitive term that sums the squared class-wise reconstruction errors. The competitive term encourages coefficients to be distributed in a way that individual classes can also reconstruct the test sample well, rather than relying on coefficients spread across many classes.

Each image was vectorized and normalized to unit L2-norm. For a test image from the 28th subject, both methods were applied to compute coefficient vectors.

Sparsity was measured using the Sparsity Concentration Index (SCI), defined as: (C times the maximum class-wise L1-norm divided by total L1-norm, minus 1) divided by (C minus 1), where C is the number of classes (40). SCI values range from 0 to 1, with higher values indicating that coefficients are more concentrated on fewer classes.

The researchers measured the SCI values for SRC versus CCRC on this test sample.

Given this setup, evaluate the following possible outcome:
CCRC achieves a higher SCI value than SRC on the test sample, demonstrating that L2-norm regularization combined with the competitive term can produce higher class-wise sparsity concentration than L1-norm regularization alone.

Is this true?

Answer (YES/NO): YES